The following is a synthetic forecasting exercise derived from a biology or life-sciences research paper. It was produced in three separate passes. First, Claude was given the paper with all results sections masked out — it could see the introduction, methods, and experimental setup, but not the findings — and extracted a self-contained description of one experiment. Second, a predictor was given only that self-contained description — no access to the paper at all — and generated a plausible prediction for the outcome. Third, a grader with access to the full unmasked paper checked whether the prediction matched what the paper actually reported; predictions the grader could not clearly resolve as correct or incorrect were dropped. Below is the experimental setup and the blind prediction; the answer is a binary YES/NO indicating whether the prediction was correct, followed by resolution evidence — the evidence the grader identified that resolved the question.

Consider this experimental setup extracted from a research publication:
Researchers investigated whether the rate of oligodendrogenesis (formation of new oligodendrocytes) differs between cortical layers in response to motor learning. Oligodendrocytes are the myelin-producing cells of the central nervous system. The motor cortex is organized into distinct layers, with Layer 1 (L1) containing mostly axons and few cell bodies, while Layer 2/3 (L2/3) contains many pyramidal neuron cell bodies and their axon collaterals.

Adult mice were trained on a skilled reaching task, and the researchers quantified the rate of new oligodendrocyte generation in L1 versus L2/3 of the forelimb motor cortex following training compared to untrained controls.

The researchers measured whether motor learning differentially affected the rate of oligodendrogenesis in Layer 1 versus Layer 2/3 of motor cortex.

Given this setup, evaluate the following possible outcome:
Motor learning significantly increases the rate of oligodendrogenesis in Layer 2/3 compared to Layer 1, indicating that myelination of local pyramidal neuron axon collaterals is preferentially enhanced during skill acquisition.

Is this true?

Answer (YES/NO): NO